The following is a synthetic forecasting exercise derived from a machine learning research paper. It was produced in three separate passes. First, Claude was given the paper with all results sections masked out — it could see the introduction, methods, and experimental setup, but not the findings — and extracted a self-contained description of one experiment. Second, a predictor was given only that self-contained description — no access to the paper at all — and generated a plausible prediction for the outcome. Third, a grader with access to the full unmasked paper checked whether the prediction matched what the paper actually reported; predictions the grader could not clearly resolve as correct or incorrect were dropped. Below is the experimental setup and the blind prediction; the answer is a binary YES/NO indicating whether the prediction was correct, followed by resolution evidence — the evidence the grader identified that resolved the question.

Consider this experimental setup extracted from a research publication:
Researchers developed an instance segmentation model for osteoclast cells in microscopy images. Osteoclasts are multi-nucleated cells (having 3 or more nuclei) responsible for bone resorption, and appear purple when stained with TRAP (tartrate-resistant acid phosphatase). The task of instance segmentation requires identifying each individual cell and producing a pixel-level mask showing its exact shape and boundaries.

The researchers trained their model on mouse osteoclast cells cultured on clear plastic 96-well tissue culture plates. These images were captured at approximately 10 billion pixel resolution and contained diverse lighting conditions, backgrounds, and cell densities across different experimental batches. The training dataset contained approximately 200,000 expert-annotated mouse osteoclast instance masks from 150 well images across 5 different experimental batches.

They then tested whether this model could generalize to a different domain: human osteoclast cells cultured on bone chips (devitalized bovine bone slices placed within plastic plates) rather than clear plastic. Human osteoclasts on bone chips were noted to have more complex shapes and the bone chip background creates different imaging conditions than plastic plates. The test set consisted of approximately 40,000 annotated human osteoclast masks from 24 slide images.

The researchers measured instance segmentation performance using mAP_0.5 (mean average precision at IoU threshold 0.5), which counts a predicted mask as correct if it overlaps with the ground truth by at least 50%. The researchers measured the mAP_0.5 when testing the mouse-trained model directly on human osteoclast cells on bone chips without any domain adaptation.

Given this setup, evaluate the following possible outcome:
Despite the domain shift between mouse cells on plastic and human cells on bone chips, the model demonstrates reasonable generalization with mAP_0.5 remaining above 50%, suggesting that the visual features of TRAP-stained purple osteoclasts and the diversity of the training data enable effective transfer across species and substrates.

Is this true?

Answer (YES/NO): YES